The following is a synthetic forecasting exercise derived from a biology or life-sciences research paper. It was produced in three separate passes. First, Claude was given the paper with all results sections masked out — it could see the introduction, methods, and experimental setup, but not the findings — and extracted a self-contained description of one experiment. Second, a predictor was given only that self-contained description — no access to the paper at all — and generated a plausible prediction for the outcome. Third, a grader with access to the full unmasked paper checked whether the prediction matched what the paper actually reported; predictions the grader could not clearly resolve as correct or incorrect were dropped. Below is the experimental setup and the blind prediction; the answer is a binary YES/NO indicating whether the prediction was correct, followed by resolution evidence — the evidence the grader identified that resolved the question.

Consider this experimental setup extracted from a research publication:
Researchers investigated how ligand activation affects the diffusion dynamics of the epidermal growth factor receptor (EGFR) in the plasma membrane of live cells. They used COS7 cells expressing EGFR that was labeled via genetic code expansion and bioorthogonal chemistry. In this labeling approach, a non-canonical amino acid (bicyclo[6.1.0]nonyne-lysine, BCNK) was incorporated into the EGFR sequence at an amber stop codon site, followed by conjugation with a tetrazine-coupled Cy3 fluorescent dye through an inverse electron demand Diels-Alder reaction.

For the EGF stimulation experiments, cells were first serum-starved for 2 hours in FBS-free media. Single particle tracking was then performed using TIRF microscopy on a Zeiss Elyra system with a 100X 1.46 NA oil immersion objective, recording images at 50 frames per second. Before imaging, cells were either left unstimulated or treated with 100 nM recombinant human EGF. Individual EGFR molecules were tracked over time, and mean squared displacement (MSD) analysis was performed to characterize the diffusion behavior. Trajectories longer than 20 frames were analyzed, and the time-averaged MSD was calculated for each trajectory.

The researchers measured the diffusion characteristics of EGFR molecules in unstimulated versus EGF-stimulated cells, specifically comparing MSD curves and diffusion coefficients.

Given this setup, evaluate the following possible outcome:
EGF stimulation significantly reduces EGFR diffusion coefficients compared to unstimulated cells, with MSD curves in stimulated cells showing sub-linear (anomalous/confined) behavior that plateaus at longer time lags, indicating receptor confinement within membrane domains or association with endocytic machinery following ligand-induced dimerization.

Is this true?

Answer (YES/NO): YES